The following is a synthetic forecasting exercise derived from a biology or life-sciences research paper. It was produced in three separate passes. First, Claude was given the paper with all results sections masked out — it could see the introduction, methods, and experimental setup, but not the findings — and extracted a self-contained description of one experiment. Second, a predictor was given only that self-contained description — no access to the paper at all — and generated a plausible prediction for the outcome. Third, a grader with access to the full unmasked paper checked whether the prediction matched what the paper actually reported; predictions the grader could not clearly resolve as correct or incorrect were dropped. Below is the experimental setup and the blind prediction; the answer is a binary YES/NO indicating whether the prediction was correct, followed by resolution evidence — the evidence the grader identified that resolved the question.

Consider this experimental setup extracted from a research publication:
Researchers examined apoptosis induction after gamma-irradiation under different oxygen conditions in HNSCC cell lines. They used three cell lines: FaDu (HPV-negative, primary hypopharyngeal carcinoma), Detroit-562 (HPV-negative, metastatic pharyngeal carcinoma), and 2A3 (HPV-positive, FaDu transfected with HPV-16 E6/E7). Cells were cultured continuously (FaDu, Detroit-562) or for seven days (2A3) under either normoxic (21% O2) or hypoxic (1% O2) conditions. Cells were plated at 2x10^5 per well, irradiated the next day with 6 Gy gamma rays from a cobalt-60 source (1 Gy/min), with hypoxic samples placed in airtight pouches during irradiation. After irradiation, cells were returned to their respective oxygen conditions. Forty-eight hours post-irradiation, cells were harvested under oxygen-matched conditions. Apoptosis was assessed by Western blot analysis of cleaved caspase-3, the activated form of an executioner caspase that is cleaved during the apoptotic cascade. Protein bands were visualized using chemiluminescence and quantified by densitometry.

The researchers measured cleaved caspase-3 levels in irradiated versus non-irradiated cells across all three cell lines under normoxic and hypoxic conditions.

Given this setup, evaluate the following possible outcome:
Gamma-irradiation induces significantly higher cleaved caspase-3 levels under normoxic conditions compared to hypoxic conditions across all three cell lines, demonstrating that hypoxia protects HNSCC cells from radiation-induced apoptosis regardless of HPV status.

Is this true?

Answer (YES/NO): NO